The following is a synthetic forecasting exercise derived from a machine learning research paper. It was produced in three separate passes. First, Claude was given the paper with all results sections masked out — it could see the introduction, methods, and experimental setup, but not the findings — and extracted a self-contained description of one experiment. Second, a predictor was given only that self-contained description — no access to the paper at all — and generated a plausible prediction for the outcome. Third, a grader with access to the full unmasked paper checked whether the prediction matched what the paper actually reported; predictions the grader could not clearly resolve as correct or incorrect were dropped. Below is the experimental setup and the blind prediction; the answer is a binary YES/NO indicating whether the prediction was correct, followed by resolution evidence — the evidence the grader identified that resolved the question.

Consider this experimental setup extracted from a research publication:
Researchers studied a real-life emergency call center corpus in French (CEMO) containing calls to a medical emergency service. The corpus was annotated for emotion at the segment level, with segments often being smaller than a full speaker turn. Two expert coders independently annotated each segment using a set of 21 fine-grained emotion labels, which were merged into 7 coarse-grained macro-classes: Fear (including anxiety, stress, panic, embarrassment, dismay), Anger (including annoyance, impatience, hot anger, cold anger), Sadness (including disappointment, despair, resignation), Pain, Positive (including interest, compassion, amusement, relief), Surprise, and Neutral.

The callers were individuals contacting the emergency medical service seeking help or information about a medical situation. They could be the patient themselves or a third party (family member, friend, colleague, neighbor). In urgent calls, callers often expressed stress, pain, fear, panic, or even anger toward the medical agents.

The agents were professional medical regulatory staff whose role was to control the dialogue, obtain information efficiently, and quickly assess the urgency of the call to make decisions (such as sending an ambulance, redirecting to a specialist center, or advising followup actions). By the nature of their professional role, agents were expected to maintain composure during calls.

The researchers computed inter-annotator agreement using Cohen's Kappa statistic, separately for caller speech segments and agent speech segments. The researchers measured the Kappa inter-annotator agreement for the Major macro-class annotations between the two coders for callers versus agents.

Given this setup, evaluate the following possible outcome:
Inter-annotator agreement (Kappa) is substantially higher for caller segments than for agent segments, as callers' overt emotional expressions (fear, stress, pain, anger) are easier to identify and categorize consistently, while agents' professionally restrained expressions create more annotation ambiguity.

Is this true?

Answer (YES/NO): YES